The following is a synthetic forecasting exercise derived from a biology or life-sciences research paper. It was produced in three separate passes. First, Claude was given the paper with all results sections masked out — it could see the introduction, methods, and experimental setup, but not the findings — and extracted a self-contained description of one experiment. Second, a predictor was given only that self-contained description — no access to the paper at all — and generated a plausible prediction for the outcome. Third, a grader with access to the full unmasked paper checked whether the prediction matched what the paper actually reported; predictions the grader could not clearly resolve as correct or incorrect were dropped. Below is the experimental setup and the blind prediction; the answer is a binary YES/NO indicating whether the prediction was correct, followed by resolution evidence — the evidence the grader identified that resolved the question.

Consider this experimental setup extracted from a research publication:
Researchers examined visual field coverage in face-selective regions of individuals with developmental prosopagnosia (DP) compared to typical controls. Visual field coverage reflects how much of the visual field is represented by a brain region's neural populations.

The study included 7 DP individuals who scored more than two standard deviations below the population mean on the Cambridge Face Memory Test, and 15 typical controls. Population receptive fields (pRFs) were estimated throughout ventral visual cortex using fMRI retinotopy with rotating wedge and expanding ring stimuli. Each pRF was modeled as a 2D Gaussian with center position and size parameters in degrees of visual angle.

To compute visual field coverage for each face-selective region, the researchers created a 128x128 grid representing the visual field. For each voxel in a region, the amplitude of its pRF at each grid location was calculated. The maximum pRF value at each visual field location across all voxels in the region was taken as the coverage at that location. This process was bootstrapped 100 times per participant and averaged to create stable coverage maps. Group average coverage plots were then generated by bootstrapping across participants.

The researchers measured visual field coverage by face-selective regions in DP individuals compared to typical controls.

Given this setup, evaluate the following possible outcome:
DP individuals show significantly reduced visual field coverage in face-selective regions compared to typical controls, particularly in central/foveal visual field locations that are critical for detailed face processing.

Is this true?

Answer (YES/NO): NO